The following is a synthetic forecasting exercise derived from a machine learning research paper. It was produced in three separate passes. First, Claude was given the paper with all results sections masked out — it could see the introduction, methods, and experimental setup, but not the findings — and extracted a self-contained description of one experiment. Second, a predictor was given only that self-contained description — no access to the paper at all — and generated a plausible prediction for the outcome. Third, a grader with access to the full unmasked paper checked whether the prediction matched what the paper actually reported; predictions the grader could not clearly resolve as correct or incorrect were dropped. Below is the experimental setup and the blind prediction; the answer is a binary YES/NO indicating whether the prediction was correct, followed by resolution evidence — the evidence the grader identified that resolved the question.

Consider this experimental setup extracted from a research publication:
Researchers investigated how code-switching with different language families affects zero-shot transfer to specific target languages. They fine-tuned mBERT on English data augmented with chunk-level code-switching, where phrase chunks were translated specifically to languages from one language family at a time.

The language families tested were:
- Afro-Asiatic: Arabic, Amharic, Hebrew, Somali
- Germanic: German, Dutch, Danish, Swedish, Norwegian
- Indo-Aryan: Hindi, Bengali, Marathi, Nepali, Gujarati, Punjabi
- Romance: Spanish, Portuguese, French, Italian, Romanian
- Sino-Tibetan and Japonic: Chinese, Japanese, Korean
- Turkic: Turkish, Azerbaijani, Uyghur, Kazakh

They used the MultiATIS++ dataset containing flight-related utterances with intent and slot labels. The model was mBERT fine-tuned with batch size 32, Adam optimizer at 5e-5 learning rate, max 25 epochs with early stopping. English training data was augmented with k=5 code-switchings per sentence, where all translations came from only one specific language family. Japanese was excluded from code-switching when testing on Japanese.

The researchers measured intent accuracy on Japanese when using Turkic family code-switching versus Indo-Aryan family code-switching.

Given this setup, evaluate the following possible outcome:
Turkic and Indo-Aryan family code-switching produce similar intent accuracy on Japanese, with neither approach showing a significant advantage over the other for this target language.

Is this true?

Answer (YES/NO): NO